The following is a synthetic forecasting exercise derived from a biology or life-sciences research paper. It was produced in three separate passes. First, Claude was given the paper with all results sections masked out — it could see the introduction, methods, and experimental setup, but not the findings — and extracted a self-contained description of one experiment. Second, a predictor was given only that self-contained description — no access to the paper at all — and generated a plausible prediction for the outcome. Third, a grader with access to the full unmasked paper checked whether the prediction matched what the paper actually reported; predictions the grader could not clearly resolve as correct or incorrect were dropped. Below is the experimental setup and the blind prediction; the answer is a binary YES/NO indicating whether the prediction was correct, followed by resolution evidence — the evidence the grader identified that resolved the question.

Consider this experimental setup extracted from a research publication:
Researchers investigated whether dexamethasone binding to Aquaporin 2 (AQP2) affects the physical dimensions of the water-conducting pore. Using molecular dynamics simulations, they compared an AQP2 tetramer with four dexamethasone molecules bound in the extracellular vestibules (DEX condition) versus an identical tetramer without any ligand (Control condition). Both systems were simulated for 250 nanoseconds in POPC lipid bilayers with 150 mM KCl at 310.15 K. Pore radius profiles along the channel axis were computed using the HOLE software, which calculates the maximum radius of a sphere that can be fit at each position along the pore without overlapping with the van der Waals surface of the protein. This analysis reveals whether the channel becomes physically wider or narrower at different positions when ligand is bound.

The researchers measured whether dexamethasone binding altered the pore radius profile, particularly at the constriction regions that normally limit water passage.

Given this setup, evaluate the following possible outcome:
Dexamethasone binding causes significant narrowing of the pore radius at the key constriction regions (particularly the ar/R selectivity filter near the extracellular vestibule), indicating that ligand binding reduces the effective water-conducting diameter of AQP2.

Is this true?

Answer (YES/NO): YES